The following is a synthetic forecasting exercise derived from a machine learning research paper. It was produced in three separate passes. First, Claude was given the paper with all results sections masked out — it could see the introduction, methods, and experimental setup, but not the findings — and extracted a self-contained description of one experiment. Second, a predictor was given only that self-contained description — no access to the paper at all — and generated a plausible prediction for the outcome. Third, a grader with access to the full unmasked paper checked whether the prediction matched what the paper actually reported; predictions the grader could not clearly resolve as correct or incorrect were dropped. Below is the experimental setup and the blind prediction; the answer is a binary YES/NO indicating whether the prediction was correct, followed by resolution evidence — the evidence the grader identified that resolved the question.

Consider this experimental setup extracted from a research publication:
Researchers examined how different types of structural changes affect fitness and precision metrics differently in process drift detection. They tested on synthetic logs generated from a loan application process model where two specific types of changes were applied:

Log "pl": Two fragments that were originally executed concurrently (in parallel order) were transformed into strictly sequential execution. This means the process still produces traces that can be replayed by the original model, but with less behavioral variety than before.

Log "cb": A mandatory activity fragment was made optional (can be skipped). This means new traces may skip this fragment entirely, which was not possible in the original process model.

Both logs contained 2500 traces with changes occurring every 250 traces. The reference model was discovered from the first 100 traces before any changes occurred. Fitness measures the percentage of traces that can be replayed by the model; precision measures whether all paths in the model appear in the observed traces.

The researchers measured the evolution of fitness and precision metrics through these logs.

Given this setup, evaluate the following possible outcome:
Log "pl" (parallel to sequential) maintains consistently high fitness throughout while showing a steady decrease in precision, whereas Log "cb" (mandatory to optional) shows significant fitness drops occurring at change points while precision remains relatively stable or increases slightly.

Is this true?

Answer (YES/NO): YES